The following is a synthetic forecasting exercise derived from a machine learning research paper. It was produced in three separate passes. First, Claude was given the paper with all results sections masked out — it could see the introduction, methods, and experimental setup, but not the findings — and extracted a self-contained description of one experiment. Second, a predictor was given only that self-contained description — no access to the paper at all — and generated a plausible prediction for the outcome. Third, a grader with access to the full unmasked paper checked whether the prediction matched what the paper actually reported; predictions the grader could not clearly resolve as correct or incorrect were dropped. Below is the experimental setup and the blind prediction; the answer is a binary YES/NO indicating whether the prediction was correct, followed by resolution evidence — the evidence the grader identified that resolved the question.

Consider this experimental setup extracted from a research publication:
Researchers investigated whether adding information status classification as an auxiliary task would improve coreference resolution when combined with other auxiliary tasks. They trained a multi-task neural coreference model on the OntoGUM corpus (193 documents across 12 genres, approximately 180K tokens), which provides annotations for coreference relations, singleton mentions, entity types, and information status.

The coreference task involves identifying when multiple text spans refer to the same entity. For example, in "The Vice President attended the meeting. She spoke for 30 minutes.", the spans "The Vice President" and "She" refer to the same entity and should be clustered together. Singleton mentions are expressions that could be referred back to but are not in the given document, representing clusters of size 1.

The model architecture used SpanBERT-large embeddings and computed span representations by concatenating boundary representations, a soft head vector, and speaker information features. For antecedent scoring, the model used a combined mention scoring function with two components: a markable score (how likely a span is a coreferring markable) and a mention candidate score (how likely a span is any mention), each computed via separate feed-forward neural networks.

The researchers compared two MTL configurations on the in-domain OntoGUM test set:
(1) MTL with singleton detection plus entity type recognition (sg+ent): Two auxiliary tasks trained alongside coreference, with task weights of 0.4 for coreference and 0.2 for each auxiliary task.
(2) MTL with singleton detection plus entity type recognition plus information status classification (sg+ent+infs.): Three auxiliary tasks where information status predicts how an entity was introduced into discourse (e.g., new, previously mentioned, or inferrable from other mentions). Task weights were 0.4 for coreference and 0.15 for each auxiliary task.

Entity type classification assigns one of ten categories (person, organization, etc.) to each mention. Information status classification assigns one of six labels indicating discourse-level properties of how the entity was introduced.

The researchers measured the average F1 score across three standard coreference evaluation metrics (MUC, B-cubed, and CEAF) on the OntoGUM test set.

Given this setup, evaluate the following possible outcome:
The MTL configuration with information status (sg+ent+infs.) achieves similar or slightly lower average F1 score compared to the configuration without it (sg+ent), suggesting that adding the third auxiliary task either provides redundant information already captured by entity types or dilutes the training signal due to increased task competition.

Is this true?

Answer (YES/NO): YES